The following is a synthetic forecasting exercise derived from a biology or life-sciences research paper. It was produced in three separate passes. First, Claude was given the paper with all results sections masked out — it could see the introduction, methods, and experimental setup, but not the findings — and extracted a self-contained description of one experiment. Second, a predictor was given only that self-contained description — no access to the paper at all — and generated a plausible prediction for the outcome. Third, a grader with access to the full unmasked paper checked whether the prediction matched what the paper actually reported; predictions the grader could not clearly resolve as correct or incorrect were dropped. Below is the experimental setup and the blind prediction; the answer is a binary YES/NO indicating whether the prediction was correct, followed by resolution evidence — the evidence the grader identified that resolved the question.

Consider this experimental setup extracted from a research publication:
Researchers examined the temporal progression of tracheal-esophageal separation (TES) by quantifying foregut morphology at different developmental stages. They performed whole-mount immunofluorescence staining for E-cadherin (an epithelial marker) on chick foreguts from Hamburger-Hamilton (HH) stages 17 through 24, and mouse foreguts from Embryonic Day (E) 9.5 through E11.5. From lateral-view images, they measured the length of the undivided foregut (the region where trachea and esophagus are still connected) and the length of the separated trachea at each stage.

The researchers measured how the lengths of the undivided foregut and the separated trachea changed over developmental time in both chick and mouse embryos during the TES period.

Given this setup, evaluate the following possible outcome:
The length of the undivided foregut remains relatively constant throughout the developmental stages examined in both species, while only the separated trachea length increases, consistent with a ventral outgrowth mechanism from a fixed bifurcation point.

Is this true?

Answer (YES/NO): NO